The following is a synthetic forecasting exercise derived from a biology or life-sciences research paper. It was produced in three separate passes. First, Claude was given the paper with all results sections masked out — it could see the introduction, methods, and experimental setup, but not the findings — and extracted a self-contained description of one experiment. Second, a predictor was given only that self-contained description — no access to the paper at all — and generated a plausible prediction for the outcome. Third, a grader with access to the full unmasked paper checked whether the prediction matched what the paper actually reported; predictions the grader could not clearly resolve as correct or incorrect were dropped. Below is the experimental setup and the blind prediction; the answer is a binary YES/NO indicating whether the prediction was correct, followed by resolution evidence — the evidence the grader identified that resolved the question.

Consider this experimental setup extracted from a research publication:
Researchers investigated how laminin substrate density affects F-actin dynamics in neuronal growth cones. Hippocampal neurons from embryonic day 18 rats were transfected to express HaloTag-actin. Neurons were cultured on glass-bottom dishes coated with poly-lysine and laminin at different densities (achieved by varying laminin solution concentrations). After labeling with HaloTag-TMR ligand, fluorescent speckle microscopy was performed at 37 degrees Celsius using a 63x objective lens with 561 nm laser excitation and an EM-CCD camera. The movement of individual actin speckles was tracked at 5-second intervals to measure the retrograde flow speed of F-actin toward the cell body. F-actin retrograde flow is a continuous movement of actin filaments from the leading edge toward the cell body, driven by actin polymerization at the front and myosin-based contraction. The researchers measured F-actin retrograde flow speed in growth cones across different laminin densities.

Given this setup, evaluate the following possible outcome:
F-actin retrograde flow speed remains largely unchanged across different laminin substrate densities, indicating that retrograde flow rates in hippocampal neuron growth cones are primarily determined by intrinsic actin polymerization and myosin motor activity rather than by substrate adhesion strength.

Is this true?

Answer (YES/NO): NO